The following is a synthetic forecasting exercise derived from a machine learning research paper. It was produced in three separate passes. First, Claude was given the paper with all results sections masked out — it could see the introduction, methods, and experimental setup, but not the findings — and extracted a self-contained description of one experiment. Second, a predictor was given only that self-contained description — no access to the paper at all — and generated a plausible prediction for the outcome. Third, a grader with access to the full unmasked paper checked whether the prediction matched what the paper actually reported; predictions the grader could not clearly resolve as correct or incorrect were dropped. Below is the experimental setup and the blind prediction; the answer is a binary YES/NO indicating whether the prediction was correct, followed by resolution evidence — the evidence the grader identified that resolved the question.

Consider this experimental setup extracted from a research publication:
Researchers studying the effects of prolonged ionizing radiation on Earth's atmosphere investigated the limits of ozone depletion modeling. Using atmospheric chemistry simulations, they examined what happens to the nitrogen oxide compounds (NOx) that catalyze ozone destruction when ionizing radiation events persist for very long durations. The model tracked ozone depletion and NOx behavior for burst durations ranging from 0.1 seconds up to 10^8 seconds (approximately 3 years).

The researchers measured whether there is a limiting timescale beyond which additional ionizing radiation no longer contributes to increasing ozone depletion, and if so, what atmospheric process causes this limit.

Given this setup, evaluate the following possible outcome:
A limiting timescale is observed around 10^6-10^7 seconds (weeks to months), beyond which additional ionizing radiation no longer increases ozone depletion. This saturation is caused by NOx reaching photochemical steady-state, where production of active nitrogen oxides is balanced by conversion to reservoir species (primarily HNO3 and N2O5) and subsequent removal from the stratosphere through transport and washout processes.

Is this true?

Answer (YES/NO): NO